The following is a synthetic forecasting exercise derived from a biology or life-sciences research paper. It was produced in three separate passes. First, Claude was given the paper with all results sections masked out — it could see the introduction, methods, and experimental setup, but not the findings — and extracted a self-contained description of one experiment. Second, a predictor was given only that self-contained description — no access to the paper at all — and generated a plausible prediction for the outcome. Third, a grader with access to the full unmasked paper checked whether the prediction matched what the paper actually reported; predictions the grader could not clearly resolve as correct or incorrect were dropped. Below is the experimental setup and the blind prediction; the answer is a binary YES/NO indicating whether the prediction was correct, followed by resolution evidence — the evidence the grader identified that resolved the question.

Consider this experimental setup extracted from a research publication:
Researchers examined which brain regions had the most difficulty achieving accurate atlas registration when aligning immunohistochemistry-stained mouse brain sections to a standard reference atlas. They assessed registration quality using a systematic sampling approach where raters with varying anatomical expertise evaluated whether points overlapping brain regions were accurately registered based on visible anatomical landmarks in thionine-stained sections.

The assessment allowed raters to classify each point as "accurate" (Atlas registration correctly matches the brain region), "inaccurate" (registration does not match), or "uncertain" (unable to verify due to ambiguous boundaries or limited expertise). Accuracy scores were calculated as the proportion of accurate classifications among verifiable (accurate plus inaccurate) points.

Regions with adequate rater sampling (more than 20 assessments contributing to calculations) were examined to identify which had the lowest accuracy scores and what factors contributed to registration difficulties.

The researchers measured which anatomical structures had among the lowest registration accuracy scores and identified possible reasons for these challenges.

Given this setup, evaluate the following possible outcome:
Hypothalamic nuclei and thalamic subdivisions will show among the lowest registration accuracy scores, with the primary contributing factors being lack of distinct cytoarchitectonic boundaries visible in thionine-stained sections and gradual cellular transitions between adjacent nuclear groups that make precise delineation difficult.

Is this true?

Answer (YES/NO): NO